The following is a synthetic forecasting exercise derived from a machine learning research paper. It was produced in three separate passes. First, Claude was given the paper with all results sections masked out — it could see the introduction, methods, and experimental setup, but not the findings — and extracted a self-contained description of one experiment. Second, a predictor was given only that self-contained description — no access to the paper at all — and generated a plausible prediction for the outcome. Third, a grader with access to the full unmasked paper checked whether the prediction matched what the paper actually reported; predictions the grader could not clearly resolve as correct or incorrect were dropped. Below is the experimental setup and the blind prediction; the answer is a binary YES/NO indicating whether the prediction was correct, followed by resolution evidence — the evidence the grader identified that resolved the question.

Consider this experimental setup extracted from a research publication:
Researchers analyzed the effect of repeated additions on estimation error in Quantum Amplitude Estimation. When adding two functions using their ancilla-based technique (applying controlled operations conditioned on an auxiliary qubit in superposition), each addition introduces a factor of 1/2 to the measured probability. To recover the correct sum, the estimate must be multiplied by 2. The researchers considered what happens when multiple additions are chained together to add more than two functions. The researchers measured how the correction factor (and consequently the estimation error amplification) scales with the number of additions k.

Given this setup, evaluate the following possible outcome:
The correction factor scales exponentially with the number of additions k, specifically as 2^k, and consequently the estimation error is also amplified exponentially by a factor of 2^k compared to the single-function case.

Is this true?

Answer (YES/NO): YES